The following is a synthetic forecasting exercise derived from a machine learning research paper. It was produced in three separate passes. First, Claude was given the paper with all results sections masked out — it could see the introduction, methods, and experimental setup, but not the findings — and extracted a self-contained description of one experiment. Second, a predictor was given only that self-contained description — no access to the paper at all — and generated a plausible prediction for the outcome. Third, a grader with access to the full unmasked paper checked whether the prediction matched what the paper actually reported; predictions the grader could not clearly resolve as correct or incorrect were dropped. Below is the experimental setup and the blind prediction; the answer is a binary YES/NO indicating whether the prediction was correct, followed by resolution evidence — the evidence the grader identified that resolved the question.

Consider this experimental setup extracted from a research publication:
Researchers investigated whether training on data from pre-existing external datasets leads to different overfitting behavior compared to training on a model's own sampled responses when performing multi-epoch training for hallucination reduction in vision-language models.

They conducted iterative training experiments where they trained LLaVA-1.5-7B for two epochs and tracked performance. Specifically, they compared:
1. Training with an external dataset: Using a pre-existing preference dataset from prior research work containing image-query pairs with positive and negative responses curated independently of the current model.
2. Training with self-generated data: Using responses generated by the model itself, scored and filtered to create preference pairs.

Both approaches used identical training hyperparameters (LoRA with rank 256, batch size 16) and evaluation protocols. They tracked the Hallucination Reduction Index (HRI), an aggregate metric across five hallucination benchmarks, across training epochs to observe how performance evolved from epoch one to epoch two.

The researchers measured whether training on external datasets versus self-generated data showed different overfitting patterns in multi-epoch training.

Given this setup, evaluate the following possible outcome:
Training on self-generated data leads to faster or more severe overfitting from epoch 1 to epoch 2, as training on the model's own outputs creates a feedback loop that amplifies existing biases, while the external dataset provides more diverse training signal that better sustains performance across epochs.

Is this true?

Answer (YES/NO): NO